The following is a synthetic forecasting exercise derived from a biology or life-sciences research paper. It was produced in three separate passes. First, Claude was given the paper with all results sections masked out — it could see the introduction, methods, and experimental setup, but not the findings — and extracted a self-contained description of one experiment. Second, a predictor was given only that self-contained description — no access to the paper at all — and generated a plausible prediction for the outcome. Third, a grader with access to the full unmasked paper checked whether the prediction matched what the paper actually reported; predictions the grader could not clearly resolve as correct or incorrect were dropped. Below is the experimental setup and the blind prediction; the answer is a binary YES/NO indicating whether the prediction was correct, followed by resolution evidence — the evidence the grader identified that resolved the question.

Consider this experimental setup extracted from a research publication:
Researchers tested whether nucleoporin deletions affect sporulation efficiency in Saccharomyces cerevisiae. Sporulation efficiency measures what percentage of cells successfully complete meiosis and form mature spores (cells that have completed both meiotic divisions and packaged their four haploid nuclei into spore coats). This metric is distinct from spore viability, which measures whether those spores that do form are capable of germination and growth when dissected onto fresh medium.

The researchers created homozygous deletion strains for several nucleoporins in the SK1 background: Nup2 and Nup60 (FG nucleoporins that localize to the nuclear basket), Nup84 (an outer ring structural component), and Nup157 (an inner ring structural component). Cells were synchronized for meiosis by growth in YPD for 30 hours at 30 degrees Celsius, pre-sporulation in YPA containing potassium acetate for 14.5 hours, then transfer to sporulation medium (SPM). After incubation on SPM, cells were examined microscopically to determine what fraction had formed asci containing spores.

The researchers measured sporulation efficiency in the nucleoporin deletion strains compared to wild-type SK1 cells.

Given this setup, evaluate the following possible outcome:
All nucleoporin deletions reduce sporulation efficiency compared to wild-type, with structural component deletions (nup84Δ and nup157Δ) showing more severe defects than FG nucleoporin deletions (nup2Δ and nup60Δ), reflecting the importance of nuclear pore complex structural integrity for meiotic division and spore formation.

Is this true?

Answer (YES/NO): NO